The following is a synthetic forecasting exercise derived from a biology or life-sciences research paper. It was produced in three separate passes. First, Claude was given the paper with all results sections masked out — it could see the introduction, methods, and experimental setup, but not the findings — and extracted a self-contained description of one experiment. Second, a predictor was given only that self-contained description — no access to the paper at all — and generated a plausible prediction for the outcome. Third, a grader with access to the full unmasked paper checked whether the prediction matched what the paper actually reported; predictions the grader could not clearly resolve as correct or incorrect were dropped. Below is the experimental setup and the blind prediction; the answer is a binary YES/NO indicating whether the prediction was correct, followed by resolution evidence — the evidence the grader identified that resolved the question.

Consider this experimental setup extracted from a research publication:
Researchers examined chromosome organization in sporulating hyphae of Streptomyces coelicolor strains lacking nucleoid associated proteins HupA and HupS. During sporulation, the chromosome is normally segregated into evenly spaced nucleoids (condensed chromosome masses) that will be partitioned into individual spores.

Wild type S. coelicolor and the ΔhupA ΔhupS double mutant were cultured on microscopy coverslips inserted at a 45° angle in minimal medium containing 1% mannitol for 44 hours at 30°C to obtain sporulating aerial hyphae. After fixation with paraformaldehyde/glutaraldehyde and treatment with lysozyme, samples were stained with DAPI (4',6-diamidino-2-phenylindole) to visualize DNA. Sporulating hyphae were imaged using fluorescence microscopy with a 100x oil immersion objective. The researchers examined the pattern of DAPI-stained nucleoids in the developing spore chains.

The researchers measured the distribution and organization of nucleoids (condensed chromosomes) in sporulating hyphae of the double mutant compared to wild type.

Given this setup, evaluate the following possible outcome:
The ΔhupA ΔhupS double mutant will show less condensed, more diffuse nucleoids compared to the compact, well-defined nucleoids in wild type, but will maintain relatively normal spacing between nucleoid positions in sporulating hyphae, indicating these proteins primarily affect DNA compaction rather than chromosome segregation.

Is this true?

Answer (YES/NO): NO